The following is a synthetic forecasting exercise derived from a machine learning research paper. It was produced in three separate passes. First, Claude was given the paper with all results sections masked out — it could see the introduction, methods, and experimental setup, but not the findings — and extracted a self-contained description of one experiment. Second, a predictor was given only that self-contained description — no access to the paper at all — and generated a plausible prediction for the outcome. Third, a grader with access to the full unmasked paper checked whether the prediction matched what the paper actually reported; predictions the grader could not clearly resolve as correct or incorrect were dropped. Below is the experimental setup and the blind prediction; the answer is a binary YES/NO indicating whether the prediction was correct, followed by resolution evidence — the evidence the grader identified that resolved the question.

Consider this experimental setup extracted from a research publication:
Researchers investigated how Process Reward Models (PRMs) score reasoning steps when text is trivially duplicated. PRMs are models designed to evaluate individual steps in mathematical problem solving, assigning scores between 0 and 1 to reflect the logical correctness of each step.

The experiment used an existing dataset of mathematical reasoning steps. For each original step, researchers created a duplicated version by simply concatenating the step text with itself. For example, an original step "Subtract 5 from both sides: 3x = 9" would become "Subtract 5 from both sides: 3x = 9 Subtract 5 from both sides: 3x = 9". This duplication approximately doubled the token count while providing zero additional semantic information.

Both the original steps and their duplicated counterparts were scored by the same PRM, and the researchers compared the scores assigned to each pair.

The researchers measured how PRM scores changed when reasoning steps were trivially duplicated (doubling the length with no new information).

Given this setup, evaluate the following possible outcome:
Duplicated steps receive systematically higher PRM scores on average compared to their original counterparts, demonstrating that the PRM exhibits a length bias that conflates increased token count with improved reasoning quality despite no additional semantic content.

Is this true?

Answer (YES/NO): YES